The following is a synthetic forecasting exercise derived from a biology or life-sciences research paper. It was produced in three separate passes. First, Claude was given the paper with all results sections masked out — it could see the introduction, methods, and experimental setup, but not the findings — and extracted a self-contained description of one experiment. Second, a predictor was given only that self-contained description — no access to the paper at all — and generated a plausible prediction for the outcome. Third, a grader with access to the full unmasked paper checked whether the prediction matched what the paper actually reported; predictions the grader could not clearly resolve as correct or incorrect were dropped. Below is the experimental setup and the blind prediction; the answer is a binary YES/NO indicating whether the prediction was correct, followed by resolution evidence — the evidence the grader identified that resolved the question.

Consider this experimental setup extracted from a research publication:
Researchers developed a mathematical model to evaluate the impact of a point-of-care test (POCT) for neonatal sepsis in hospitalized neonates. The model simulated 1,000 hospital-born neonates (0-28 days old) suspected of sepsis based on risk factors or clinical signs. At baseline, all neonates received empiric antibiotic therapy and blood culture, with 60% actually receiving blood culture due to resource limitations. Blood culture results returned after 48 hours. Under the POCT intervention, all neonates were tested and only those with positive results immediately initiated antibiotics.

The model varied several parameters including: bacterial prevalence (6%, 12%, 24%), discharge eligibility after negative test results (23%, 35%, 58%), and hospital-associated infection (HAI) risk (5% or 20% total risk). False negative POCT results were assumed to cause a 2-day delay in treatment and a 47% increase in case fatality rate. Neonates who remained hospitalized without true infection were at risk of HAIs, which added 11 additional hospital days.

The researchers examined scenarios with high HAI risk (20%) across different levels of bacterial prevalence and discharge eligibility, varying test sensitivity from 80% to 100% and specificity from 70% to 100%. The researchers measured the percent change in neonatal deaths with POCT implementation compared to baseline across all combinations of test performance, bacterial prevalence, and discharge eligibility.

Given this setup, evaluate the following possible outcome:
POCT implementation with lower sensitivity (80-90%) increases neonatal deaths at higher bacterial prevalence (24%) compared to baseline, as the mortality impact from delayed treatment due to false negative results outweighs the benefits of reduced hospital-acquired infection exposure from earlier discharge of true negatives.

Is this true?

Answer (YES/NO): NO